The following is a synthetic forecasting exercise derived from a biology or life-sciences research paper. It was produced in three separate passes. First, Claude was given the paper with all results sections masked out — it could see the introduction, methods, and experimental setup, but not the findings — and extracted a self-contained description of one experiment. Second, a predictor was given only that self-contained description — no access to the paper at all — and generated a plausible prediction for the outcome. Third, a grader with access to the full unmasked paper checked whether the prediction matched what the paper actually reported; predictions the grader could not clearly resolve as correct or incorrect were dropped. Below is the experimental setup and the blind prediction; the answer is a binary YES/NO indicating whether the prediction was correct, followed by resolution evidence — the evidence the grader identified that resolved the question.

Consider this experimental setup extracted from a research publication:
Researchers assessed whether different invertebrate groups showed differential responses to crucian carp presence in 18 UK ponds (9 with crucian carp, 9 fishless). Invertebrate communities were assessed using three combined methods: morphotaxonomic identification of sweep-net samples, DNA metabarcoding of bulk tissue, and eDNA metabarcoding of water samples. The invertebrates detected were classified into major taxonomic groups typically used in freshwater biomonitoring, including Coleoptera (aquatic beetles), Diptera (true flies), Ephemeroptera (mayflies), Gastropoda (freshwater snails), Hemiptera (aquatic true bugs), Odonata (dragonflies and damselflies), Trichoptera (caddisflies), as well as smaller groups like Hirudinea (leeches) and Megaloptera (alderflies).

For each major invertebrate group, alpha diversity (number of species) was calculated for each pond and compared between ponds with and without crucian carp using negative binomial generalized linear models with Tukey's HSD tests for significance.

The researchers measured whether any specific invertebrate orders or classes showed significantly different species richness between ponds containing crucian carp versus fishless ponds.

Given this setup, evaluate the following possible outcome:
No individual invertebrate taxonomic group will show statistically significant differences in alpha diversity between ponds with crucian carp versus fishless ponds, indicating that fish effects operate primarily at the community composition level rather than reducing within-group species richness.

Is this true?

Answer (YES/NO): NO